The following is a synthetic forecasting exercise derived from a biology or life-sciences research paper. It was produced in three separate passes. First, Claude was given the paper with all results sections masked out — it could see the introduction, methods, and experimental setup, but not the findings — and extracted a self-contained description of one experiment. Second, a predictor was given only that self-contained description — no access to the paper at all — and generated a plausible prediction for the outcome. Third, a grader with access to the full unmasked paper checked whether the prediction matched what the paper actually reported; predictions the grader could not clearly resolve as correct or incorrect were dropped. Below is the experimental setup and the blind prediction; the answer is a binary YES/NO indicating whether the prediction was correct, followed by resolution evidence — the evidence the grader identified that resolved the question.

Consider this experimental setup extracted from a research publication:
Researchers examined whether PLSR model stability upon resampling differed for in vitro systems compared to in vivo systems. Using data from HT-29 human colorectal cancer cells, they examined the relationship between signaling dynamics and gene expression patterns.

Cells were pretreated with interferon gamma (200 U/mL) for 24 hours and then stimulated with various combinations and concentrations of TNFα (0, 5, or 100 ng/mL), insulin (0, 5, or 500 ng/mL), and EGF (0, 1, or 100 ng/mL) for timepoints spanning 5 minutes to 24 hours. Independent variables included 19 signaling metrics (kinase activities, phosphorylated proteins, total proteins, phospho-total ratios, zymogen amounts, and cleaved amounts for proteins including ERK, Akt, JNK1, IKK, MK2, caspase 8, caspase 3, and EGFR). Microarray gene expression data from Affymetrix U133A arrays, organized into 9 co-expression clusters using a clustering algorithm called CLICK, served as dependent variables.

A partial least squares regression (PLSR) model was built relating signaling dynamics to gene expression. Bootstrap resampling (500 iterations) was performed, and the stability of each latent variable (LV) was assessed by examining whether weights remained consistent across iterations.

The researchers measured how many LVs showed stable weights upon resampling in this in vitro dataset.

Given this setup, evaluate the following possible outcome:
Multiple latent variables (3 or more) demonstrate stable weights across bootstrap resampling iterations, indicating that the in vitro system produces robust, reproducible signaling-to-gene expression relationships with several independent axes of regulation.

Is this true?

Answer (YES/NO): YES